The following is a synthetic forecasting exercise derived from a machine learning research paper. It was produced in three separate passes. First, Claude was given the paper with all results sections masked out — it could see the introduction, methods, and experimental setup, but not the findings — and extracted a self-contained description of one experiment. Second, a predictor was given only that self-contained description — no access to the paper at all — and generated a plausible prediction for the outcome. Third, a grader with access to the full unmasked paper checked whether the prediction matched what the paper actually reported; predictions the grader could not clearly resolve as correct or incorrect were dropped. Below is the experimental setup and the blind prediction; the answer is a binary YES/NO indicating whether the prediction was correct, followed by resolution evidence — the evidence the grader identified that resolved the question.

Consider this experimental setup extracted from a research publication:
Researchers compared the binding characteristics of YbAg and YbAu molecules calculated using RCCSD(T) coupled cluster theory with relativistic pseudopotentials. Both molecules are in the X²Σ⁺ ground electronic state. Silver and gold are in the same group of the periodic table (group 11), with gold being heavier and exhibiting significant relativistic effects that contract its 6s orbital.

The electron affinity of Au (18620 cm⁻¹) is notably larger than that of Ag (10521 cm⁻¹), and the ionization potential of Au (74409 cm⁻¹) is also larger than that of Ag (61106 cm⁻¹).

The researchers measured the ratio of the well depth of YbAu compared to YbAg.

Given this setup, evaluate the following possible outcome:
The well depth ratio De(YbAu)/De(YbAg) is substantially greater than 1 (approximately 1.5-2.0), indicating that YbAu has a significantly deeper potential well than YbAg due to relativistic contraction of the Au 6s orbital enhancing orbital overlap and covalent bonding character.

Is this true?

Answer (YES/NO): NO